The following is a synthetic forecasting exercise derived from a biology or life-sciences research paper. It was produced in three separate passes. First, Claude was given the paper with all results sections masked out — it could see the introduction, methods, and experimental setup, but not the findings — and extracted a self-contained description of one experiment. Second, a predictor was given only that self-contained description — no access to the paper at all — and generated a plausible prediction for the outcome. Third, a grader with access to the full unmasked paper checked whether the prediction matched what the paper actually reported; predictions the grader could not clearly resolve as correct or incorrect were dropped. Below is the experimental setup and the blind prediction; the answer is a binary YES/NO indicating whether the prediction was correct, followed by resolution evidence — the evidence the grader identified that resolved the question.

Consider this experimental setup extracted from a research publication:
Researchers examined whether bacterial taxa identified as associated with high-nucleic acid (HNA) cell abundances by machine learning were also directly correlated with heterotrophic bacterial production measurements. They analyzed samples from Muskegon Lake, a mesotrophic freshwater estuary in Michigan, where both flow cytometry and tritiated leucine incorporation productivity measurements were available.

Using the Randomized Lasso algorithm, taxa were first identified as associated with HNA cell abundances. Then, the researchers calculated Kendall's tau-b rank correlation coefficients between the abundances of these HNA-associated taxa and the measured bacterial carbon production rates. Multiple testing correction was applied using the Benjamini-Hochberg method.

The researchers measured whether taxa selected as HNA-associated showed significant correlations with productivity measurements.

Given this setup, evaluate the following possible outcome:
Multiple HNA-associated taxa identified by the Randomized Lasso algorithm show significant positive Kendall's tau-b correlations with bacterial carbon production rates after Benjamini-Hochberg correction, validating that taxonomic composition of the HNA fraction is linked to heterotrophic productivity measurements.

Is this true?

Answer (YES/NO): NO